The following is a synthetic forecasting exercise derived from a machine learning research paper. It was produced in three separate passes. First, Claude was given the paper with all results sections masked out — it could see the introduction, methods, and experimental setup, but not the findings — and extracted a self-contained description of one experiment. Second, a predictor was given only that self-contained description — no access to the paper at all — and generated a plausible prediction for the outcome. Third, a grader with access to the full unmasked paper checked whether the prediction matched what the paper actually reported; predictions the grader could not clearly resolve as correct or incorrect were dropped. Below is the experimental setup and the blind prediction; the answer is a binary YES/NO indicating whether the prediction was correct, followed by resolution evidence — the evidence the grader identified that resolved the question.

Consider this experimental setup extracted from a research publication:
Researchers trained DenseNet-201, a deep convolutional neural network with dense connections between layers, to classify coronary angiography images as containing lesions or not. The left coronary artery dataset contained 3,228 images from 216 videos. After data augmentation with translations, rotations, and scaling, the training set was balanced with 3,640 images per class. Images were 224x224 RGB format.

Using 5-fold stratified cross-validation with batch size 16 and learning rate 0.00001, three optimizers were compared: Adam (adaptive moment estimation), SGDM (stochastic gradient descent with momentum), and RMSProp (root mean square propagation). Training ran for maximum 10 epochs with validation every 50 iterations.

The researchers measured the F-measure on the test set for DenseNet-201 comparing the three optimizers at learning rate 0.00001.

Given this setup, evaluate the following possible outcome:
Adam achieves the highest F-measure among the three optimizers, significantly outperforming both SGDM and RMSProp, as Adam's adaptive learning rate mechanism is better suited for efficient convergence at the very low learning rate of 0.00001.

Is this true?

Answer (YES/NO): NO